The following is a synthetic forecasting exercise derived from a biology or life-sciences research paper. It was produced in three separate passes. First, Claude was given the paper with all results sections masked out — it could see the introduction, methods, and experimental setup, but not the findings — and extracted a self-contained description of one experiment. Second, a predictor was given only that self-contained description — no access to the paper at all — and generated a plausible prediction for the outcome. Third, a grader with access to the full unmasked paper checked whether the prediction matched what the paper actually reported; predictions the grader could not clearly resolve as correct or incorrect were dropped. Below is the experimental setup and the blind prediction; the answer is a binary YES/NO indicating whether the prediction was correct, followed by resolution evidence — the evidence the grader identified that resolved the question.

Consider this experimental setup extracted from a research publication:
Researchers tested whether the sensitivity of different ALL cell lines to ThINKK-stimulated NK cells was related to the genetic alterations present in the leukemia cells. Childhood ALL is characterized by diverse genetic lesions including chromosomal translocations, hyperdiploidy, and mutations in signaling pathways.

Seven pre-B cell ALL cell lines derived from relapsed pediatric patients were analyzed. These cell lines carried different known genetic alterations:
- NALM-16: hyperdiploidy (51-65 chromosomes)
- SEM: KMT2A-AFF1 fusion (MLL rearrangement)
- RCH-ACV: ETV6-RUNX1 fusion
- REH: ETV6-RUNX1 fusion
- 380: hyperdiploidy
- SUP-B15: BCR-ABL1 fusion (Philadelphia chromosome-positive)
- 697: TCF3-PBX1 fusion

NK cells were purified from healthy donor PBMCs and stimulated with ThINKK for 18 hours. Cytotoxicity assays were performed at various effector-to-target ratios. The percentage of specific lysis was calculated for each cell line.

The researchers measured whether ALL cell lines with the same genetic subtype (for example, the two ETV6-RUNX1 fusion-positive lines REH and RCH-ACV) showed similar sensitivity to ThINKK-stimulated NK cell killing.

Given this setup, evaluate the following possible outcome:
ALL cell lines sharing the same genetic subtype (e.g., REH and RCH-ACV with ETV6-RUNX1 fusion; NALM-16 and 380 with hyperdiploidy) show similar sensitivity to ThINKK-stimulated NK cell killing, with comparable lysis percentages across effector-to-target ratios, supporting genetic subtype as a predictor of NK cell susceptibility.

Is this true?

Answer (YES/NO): NO